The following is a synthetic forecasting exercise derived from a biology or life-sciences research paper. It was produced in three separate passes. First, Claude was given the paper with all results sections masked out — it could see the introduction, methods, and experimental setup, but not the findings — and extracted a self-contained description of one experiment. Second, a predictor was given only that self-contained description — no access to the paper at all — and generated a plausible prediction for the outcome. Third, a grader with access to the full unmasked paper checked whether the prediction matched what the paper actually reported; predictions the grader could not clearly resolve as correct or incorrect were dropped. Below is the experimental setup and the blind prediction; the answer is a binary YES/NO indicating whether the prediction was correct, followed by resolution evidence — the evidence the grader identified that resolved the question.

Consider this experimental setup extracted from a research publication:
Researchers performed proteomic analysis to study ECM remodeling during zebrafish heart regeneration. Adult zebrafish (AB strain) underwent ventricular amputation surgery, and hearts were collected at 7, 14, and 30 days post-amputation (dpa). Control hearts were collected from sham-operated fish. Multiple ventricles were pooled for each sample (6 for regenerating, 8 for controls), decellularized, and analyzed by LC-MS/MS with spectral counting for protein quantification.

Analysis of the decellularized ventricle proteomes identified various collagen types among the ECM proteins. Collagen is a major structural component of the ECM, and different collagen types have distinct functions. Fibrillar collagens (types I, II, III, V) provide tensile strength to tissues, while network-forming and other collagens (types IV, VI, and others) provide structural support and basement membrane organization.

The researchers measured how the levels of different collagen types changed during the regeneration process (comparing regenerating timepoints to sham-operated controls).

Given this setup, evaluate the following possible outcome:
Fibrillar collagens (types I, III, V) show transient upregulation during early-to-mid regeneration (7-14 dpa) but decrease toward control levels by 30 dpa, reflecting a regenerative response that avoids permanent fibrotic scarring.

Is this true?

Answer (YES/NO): NO